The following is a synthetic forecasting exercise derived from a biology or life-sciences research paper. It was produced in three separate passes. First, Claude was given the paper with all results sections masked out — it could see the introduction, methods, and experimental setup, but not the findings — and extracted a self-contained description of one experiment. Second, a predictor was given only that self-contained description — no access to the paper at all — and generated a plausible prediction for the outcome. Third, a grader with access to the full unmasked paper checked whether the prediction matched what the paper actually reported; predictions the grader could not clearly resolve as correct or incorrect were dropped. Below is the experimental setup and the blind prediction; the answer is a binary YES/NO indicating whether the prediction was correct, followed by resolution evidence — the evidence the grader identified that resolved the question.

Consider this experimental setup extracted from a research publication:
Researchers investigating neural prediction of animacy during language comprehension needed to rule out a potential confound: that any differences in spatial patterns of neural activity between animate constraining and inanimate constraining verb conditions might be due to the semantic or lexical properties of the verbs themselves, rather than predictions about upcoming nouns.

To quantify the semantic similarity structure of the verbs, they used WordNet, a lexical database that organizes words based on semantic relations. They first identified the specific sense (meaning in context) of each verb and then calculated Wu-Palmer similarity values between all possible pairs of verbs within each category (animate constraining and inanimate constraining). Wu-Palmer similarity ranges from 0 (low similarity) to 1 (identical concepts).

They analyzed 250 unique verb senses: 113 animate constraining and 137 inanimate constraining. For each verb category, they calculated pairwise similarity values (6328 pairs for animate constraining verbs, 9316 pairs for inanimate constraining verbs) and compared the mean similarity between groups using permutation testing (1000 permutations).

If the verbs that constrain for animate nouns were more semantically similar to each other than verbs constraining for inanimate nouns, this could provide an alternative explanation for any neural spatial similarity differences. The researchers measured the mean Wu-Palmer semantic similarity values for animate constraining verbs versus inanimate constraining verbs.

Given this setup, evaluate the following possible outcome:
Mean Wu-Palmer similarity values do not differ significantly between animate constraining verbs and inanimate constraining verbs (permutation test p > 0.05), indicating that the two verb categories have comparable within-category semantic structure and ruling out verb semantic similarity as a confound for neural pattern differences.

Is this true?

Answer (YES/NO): NO